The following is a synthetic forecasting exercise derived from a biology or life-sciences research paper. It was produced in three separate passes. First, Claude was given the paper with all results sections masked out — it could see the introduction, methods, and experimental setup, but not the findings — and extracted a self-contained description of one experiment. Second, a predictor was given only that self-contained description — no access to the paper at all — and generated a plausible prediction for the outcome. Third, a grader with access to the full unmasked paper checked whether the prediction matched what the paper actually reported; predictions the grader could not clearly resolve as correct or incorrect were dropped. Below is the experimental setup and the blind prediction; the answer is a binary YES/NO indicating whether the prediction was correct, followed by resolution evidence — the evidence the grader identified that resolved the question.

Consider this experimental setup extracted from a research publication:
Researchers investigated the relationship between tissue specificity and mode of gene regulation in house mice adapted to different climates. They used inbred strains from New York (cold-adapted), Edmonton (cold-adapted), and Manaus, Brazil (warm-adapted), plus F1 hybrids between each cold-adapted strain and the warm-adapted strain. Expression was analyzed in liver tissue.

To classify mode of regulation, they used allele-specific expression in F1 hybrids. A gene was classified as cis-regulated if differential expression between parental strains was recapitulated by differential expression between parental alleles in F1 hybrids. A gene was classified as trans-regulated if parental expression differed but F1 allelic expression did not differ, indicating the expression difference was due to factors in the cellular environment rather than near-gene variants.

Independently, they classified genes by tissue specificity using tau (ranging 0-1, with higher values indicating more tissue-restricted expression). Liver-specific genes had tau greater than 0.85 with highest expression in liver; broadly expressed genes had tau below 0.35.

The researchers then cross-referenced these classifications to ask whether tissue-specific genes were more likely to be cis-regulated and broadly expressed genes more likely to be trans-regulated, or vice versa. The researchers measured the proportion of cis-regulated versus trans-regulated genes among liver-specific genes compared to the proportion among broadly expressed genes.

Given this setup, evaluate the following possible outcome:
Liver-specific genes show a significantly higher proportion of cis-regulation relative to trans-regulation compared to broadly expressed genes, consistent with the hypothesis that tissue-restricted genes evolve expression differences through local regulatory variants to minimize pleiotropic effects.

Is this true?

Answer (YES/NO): YES